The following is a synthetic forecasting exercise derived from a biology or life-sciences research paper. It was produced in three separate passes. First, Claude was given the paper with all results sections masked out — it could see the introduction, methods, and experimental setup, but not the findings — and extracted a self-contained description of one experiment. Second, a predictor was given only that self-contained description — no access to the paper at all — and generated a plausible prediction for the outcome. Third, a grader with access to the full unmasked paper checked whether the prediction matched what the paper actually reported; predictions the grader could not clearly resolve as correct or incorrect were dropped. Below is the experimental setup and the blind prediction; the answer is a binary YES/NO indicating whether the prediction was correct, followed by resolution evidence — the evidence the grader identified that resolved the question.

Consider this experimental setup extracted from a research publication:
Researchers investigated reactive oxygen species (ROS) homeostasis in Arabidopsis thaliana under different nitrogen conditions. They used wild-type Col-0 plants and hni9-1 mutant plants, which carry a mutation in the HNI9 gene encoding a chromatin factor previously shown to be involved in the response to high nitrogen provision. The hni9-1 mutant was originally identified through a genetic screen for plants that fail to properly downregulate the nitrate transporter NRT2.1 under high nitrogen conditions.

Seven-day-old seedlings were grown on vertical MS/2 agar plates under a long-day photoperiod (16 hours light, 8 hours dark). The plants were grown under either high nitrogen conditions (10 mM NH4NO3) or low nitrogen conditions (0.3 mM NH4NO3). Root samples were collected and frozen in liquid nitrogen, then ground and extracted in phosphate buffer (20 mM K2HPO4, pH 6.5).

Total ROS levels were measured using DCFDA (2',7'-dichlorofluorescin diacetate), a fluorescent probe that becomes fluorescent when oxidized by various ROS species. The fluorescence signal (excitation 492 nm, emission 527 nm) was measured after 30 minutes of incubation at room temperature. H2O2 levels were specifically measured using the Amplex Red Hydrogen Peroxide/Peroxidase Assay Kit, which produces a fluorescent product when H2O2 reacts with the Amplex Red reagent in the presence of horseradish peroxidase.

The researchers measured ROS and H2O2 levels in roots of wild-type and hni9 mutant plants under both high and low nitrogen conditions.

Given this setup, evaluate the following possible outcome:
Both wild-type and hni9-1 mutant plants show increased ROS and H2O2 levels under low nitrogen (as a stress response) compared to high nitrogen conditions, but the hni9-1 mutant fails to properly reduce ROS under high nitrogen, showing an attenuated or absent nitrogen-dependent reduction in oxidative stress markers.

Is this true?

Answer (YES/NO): NO